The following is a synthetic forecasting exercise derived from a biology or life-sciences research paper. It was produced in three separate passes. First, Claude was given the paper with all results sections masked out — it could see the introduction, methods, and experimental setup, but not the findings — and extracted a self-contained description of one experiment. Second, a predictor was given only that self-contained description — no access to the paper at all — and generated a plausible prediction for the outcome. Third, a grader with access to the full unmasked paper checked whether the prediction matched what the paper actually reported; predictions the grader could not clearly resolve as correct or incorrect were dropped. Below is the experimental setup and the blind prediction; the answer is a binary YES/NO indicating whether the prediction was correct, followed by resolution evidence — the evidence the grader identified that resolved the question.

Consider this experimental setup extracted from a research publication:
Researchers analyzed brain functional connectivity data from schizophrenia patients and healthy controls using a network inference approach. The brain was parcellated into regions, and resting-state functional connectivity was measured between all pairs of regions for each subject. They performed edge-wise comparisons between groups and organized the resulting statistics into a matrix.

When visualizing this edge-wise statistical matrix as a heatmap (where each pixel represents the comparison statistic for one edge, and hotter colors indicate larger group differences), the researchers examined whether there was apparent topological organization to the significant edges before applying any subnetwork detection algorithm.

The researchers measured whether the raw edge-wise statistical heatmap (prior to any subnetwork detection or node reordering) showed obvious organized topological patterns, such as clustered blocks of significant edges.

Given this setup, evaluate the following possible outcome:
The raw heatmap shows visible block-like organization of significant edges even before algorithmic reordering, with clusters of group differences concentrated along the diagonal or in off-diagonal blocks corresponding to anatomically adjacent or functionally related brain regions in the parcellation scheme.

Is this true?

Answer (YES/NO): NO